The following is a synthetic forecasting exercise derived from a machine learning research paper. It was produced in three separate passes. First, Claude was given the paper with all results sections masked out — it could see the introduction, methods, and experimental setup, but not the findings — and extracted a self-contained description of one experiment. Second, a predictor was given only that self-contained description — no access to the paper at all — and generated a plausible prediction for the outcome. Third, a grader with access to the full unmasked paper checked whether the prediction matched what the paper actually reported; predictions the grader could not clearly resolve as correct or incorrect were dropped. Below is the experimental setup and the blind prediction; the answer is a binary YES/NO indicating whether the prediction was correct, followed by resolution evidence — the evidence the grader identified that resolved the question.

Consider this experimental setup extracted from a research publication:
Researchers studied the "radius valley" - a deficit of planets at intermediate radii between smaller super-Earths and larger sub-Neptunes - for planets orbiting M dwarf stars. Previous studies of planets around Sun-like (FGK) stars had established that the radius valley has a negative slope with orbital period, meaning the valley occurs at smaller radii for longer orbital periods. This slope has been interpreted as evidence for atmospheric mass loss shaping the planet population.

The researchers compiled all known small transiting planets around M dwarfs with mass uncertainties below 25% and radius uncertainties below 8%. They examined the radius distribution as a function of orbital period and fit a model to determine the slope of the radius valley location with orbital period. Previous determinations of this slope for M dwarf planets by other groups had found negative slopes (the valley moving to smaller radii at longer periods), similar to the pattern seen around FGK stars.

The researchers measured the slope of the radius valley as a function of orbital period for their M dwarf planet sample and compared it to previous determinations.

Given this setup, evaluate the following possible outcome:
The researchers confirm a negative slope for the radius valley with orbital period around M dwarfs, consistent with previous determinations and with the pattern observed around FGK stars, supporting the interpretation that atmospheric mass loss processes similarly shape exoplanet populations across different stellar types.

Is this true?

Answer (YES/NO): NO